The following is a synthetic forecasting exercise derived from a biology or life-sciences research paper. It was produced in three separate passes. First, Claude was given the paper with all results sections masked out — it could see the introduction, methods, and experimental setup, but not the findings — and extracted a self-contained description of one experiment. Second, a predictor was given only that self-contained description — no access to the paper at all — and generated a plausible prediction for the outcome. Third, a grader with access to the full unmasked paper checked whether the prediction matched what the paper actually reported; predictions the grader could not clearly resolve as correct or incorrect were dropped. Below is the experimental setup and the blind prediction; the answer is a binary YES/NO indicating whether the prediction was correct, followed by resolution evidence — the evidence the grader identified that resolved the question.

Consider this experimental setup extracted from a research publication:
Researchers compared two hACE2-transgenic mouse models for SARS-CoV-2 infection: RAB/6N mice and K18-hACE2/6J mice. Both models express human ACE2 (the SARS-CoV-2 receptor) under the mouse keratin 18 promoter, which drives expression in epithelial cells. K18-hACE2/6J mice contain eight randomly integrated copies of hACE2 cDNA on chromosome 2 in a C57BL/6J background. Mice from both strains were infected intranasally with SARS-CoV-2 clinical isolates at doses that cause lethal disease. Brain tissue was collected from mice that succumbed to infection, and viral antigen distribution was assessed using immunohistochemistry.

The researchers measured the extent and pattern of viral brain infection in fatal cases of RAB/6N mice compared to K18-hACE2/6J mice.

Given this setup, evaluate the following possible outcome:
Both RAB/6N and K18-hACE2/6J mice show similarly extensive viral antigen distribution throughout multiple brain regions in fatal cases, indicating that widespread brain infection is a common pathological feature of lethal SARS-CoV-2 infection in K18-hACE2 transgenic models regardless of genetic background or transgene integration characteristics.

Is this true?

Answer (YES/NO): NO